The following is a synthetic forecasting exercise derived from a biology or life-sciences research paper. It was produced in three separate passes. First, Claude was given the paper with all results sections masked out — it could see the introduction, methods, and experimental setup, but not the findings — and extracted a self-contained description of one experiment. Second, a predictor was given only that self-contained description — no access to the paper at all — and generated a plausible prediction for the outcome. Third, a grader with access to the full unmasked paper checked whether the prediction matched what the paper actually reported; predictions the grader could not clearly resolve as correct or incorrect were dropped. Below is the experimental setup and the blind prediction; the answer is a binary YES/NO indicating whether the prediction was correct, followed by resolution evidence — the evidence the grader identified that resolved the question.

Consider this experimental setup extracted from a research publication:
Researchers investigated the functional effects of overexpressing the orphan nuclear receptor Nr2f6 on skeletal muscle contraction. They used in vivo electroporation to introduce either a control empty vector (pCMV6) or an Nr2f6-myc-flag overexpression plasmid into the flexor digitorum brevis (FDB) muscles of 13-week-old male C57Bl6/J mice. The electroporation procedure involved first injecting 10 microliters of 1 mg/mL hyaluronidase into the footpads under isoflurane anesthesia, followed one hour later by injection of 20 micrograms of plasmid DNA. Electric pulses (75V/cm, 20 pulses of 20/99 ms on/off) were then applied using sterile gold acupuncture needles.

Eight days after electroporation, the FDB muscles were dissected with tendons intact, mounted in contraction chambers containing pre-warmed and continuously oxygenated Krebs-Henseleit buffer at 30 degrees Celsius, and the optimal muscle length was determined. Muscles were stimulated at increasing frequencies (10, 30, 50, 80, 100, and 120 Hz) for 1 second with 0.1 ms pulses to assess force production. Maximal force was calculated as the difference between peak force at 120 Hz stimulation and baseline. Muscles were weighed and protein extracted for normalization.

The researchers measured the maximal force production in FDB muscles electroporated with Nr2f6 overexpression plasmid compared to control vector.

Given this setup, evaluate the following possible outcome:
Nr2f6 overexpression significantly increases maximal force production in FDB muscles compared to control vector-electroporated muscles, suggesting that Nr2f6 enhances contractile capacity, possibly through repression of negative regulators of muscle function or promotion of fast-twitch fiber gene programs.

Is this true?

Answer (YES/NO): NO